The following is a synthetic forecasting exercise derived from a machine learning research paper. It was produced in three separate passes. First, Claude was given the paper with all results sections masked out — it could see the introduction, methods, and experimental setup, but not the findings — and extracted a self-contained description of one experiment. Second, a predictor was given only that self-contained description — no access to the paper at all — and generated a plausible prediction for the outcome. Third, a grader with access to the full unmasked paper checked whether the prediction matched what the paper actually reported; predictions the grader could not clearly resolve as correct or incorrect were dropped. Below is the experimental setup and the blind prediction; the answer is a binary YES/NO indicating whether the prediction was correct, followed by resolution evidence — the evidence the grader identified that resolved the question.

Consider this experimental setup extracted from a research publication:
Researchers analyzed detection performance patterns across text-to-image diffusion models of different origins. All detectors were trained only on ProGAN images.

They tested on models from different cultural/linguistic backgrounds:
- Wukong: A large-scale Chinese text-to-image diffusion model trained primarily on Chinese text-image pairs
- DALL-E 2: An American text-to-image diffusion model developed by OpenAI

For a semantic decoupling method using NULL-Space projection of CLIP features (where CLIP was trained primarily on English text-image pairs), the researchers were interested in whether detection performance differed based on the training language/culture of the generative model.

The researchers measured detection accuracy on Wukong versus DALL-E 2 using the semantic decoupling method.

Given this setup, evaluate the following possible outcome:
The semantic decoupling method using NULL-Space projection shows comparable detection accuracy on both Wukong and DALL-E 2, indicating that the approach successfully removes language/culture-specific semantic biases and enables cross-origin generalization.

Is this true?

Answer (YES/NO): YES